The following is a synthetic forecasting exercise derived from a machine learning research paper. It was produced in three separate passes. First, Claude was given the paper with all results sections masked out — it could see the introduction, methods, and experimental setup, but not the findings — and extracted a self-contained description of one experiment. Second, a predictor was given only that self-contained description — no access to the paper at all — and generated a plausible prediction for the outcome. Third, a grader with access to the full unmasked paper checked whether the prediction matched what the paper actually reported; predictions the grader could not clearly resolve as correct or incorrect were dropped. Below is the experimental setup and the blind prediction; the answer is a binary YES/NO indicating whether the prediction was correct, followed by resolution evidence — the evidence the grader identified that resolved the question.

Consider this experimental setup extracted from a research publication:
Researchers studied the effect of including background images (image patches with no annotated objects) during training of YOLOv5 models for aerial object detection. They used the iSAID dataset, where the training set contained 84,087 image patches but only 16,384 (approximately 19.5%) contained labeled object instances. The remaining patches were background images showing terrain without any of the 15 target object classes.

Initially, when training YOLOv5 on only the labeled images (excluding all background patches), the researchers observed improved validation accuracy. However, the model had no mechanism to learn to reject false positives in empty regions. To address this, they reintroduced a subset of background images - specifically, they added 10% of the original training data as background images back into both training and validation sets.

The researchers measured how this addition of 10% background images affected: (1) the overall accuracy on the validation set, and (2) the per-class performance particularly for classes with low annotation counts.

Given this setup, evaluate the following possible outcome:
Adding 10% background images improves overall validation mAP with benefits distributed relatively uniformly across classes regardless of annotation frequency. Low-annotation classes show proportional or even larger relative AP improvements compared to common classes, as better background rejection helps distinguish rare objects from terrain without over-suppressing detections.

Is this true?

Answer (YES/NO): NO